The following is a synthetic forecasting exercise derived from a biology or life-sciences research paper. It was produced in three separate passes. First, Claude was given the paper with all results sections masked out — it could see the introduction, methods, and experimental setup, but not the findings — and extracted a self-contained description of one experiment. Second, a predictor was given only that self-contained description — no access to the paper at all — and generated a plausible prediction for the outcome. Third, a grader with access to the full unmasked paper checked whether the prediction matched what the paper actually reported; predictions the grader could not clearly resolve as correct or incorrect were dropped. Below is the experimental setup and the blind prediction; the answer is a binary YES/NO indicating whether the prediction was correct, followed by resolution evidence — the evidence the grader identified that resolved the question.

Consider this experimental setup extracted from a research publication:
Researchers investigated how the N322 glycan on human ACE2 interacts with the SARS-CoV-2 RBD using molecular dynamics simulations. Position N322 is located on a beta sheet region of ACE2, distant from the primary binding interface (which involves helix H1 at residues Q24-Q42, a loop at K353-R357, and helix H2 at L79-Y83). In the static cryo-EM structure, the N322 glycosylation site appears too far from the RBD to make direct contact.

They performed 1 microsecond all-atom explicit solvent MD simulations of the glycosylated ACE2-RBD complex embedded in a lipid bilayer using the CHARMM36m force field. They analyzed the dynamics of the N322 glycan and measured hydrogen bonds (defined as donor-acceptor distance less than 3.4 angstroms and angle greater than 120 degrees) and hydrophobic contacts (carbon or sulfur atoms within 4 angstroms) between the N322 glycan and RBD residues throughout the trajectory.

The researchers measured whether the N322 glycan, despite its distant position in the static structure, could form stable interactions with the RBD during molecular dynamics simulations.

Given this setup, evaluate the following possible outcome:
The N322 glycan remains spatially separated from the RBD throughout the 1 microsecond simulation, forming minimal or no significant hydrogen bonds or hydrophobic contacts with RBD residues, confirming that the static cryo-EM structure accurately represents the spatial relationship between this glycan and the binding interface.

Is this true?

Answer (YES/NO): NO